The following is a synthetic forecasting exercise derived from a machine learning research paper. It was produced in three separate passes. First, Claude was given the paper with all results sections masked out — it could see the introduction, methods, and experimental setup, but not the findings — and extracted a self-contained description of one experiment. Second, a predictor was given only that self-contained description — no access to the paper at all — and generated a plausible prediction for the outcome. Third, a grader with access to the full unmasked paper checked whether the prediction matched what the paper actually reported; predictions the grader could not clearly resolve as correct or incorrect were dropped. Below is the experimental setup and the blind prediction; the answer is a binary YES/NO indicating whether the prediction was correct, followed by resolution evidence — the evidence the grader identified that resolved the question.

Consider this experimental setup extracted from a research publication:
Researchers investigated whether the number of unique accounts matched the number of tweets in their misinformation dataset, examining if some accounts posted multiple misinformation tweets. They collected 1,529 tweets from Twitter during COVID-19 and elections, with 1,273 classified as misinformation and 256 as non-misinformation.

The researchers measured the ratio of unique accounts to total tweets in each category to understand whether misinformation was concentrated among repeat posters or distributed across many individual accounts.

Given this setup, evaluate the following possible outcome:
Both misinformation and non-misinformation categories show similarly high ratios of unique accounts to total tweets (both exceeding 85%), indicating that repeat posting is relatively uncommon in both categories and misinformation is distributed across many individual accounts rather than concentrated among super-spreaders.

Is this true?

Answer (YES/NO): NO